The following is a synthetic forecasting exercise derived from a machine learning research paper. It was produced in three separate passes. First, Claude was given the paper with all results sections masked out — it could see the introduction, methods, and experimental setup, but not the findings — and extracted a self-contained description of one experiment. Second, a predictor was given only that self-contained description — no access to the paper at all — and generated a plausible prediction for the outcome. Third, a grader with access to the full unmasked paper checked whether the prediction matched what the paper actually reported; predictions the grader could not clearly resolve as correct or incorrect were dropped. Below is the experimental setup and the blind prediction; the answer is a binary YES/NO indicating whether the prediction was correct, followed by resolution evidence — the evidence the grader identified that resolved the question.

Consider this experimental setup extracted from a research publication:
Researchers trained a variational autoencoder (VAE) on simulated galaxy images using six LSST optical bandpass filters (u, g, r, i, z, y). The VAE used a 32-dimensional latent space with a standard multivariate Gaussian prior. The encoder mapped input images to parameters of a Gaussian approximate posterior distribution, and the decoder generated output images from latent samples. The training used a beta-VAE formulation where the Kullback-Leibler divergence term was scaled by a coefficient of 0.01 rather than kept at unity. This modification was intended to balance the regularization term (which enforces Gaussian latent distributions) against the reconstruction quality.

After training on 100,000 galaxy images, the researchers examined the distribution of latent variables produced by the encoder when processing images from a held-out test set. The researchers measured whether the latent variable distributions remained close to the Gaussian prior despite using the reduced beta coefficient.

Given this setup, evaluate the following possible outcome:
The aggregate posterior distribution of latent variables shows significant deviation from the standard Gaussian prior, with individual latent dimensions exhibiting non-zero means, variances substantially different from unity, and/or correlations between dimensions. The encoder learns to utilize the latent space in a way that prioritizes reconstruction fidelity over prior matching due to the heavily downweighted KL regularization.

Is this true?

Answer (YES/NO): NO